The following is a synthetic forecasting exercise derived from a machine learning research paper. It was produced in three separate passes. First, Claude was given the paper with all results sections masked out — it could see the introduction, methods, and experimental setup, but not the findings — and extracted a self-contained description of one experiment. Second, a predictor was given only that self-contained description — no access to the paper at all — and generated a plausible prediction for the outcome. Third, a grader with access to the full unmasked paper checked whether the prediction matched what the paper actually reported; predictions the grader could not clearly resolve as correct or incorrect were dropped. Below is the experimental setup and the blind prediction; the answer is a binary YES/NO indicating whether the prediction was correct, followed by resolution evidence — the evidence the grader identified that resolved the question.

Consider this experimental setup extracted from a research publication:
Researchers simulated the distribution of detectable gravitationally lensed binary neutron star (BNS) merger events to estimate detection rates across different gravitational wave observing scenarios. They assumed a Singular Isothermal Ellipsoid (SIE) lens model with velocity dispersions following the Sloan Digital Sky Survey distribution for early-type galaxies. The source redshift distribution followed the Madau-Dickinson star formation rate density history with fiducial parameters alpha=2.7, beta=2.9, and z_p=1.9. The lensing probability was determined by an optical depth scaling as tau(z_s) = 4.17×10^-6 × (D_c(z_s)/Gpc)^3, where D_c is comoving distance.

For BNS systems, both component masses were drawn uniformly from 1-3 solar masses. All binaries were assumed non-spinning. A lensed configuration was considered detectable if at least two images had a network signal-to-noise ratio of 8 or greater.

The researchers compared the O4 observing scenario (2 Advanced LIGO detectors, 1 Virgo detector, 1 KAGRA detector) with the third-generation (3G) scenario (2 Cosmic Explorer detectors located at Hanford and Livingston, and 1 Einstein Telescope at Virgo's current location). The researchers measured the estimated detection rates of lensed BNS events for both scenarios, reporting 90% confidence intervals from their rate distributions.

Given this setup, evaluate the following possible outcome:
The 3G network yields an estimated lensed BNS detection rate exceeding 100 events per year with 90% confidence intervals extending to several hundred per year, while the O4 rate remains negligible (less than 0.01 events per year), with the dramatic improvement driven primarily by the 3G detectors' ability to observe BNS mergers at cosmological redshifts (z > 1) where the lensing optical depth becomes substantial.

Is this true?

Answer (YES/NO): NO